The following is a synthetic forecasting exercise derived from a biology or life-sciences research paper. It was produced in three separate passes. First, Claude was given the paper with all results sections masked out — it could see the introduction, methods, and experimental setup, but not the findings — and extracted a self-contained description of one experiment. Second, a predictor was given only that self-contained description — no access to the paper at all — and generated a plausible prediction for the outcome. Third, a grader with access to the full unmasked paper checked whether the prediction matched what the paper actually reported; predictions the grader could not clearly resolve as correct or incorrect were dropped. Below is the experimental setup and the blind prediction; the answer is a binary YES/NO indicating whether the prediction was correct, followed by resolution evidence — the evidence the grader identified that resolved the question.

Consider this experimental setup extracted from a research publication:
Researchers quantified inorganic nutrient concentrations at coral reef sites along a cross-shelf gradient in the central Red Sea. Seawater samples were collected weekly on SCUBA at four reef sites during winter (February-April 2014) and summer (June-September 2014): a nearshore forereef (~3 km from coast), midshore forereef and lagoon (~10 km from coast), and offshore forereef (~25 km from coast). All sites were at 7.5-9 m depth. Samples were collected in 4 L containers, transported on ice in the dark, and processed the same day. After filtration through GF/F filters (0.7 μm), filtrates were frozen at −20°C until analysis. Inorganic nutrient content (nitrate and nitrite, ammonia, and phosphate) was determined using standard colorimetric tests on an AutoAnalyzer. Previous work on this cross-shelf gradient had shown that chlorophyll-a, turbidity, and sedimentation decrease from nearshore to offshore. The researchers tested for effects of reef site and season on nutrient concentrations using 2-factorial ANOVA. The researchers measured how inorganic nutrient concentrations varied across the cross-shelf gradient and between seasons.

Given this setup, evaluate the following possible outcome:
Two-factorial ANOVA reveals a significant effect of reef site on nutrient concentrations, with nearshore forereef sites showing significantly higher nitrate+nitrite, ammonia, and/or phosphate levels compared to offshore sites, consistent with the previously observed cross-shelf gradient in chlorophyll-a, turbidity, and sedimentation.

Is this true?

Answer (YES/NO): NO